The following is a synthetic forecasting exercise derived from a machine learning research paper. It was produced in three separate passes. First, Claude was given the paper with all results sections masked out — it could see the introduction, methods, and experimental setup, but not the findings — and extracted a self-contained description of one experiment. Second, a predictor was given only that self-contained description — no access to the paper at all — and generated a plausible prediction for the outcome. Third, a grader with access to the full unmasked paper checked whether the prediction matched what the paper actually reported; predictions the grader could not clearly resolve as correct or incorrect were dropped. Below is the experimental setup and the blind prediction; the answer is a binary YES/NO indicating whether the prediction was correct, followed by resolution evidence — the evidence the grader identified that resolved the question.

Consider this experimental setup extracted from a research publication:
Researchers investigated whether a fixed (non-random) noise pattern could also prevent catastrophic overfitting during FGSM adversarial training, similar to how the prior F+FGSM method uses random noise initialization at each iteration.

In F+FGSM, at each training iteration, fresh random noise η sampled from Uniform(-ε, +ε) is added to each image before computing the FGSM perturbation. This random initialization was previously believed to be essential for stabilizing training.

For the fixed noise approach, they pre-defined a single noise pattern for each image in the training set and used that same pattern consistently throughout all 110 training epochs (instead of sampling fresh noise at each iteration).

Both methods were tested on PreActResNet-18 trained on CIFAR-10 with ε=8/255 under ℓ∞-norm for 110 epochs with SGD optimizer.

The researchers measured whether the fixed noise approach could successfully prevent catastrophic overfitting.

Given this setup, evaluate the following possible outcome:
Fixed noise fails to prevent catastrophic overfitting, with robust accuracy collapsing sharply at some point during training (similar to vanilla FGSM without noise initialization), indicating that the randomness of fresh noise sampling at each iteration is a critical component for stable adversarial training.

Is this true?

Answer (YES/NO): NO